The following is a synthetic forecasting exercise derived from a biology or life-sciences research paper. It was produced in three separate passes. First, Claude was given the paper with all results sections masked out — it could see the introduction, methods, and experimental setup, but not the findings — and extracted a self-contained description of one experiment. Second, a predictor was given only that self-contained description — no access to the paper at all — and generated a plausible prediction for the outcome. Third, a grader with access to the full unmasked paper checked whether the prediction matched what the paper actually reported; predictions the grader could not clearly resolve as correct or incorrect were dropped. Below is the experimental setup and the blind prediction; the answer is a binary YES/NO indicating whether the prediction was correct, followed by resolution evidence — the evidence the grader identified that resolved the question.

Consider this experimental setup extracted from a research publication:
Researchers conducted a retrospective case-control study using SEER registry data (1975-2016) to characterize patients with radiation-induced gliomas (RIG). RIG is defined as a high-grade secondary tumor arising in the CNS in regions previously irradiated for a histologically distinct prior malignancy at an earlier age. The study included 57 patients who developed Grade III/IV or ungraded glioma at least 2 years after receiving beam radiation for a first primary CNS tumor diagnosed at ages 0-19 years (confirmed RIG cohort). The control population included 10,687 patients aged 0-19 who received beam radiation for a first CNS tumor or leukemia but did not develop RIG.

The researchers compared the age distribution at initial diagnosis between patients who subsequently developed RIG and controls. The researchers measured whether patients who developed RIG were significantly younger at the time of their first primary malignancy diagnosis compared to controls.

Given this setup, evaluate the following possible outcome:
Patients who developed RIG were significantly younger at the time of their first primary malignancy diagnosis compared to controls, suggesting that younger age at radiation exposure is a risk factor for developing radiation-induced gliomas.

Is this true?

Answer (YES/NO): NO